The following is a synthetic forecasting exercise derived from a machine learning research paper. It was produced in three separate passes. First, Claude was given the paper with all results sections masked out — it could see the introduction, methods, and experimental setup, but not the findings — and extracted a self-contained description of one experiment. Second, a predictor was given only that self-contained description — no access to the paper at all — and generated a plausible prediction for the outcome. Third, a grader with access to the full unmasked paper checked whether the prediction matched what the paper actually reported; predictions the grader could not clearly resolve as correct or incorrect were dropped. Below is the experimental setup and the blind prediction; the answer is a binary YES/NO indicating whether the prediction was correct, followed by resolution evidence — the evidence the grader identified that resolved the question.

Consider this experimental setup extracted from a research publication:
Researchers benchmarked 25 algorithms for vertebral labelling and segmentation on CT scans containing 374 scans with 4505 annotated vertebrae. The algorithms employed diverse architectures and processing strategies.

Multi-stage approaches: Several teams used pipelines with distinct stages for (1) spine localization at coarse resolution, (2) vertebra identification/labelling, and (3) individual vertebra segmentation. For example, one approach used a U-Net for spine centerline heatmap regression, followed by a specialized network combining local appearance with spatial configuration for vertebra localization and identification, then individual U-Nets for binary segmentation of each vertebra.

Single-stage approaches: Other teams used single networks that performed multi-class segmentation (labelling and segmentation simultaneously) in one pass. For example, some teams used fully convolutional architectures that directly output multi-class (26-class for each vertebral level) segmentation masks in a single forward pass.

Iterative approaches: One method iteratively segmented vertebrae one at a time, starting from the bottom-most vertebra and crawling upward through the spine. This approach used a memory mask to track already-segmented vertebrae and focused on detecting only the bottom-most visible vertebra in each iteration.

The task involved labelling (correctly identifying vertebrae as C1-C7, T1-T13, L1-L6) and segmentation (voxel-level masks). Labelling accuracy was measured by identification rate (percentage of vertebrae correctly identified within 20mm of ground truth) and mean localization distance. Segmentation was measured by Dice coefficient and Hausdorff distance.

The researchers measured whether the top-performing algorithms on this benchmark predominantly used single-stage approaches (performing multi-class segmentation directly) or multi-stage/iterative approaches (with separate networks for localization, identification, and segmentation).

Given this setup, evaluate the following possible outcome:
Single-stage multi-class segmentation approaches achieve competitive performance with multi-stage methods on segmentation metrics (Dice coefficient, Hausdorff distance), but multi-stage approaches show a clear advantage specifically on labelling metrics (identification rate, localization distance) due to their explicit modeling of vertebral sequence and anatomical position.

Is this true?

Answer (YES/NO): NO